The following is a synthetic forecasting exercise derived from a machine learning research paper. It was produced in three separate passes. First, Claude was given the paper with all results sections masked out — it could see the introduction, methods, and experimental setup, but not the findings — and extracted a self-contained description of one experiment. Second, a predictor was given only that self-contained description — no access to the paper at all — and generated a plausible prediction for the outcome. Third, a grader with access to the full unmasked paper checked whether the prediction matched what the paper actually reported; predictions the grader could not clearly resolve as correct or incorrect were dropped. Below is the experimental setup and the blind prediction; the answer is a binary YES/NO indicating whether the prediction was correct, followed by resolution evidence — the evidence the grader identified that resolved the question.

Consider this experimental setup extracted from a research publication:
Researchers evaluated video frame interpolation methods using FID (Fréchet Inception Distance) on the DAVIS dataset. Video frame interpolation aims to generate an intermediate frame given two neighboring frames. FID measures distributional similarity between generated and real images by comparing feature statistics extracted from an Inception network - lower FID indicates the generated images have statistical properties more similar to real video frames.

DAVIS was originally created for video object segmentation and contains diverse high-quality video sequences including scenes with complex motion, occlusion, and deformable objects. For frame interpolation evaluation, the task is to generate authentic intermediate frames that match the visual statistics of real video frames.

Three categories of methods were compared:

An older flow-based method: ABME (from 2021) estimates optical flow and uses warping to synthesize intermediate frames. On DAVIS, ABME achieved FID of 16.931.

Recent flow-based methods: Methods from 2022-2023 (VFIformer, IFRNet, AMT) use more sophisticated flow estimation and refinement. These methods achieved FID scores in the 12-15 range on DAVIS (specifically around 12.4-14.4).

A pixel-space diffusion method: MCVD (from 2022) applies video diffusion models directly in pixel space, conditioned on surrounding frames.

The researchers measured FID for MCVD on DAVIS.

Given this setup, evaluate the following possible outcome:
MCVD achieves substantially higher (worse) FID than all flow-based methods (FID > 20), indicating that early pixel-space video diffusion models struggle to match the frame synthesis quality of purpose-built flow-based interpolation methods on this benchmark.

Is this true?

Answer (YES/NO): YES